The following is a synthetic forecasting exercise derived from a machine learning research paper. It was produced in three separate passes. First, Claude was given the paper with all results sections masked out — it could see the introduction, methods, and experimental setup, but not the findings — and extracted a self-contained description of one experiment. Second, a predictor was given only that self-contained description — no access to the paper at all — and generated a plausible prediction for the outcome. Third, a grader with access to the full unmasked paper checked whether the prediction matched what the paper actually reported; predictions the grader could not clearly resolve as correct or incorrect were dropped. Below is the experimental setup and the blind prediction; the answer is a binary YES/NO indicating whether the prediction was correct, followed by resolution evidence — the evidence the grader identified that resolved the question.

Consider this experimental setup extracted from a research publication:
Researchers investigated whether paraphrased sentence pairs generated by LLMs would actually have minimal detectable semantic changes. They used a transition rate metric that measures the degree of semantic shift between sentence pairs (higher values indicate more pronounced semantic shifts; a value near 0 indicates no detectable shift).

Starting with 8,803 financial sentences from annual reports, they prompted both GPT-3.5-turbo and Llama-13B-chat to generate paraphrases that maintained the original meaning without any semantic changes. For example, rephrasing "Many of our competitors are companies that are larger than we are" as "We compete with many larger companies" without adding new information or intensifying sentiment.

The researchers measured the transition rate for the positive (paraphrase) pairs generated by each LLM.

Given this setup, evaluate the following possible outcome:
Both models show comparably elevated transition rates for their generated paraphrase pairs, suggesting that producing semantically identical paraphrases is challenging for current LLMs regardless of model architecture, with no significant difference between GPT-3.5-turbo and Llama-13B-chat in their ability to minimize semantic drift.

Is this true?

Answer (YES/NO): NO